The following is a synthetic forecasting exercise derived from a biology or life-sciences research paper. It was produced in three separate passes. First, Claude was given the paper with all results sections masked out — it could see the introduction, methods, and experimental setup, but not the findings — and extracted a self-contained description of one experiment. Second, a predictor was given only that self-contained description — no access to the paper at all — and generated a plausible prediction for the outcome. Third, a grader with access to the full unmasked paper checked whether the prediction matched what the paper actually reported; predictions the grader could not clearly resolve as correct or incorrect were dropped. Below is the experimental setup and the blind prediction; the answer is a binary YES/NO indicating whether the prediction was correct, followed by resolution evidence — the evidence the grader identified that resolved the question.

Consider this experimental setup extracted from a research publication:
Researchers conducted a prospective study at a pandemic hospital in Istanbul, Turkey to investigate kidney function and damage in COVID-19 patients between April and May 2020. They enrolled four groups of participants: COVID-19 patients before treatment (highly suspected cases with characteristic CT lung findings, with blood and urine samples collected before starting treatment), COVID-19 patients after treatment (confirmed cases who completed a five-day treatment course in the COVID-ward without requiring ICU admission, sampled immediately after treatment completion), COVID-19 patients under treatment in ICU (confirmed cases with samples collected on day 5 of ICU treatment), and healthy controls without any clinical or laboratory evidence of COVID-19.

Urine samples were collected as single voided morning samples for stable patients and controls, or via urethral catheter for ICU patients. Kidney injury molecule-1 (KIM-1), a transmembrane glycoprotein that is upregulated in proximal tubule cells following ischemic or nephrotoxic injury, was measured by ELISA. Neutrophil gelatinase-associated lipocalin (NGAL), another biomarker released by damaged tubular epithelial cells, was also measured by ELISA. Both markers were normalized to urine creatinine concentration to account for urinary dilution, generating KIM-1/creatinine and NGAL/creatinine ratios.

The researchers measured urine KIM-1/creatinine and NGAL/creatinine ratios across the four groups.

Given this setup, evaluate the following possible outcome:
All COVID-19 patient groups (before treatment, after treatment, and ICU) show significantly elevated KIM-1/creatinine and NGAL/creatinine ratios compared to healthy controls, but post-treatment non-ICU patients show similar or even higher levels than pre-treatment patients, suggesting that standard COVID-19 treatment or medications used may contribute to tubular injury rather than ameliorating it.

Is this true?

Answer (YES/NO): NO